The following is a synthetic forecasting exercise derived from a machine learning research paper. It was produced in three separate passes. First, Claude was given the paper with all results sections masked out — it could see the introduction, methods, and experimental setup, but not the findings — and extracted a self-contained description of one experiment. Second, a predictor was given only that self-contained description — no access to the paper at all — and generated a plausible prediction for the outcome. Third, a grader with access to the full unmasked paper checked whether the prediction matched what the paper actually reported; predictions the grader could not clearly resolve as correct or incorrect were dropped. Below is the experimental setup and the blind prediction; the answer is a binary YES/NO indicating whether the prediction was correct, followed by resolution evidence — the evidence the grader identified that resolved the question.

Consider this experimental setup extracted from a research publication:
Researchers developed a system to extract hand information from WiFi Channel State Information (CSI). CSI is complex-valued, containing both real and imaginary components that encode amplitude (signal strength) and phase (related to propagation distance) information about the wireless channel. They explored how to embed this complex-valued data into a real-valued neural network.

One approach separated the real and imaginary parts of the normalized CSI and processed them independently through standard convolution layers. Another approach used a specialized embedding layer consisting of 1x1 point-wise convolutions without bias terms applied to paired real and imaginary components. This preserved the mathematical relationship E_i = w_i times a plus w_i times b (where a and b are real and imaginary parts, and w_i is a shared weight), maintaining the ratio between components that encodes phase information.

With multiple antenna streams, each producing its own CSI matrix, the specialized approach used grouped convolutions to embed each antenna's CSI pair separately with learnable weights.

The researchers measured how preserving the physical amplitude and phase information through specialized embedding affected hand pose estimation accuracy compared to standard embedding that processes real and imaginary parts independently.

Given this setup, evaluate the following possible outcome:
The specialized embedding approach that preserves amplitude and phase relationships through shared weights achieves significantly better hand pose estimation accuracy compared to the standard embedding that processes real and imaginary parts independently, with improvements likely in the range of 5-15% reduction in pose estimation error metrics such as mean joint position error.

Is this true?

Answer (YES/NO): NO